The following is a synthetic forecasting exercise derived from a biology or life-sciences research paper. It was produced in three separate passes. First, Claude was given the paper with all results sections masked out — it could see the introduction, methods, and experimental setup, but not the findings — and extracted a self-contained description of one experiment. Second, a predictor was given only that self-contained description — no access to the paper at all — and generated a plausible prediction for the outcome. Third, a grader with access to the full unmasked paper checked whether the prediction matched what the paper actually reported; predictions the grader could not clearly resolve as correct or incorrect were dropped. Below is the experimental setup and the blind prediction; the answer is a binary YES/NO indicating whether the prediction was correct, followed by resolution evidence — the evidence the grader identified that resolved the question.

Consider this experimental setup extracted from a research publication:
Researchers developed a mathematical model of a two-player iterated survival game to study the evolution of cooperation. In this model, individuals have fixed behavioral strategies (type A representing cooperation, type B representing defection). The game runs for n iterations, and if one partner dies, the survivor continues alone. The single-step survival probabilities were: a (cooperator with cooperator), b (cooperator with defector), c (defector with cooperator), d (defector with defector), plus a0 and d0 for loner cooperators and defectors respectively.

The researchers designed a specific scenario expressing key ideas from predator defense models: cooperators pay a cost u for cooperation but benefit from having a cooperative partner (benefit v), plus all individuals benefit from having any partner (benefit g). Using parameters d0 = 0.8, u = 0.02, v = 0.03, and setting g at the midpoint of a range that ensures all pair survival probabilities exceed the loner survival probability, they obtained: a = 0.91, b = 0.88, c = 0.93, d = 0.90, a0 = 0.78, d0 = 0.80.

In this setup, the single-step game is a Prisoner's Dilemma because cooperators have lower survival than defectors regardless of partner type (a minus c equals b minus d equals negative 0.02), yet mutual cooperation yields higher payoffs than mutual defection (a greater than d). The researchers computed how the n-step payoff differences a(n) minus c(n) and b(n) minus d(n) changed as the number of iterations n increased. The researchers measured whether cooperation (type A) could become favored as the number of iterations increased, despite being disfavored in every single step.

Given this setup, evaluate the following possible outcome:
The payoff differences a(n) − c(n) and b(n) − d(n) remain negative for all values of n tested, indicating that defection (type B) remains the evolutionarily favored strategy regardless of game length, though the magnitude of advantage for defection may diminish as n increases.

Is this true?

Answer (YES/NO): NO